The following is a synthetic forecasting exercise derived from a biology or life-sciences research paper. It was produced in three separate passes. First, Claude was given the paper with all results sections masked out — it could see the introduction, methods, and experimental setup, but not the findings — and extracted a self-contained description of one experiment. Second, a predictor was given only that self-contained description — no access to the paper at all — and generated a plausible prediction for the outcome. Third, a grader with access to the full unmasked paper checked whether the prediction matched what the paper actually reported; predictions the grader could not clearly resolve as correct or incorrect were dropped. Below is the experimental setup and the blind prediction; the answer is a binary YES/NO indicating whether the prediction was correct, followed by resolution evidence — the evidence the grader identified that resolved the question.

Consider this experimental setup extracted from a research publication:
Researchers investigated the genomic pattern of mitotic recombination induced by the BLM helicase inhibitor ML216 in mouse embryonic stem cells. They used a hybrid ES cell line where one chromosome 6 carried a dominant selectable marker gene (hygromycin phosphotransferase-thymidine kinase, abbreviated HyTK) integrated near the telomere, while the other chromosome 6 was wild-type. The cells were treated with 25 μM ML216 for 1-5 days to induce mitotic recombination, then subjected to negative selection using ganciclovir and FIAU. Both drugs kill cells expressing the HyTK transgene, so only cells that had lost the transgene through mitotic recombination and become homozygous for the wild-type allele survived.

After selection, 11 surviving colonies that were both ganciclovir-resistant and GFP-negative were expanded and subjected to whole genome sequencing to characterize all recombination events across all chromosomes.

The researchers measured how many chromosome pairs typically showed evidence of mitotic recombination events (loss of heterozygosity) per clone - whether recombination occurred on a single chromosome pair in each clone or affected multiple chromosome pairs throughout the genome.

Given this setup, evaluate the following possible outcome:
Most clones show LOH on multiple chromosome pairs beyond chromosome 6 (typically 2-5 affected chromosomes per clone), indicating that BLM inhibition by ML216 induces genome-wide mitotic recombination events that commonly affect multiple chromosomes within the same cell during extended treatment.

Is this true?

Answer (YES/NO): NO